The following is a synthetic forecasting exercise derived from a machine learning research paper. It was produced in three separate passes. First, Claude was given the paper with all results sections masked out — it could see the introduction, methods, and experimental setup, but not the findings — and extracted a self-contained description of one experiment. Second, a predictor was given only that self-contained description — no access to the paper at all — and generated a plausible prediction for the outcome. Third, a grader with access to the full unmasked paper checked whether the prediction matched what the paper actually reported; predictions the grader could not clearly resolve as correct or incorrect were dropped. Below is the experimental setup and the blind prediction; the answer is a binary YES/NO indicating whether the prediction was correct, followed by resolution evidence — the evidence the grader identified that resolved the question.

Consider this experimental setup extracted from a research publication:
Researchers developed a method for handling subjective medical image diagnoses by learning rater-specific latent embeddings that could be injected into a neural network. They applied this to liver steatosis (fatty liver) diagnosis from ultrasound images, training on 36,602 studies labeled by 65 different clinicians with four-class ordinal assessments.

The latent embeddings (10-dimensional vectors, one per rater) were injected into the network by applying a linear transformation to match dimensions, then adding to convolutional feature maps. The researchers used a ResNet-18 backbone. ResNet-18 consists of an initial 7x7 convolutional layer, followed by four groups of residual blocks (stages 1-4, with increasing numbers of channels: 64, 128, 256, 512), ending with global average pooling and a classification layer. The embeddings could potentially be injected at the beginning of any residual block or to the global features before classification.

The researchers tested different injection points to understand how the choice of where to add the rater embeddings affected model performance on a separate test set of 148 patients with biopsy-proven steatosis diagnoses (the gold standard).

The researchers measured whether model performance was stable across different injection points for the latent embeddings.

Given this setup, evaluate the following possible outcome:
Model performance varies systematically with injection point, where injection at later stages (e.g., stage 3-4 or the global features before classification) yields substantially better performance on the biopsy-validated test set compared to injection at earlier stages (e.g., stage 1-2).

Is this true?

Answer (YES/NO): NO